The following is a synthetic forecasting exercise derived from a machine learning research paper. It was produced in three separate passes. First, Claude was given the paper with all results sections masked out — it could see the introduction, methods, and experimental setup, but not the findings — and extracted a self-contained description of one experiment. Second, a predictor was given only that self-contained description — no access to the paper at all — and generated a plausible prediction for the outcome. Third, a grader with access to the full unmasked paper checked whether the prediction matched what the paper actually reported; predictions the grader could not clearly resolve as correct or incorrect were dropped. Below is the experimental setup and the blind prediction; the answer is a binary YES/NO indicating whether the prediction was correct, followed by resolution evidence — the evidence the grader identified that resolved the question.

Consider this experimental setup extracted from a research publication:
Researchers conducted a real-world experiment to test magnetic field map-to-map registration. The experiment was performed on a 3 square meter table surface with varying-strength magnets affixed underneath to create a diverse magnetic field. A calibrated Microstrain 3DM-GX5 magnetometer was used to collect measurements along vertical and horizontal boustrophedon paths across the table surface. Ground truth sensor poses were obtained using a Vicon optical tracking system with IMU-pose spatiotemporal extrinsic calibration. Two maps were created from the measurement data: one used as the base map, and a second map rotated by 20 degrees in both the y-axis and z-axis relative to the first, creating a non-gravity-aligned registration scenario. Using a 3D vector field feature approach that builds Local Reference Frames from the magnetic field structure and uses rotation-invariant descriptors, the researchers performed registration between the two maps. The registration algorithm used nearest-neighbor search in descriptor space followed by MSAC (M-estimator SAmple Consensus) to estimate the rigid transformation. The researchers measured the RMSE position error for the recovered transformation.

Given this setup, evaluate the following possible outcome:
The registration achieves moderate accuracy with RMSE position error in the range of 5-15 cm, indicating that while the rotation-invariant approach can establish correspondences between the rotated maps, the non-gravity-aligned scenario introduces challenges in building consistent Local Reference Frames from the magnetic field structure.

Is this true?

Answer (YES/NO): NO